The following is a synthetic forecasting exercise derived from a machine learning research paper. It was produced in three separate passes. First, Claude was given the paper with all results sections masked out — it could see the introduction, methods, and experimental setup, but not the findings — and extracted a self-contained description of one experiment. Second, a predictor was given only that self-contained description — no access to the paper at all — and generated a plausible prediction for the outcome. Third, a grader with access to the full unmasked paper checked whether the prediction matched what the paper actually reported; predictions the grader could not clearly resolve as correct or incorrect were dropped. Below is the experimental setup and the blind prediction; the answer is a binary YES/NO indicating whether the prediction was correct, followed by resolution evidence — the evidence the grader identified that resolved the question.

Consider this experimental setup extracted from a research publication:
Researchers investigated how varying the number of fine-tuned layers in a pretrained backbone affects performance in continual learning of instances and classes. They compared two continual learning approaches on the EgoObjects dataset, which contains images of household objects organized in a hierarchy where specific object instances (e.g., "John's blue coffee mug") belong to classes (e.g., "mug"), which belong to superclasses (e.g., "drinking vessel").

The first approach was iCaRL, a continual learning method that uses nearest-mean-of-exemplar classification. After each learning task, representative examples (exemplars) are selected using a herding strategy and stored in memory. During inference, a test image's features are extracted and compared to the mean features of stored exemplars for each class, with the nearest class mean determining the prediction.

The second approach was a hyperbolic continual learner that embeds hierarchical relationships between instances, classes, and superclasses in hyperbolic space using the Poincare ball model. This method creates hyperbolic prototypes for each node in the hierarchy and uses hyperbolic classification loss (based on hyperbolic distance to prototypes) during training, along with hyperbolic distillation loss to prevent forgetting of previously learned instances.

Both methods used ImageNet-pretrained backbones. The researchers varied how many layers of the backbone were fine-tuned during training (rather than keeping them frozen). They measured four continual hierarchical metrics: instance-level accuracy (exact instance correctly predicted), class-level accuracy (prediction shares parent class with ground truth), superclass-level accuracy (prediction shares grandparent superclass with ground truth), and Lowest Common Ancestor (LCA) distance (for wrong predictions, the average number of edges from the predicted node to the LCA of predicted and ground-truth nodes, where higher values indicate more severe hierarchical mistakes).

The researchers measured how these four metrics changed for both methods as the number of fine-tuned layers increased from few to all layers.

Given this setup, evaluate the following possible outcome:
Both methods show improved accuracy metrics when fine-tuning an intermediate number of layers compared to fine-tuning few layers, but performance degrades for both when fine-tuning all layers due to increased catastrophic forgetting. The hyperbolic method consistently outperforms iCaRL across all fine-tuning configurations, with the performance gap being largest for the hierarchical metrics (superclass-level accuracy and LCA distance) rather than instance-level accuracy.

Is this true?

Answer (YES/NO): NO